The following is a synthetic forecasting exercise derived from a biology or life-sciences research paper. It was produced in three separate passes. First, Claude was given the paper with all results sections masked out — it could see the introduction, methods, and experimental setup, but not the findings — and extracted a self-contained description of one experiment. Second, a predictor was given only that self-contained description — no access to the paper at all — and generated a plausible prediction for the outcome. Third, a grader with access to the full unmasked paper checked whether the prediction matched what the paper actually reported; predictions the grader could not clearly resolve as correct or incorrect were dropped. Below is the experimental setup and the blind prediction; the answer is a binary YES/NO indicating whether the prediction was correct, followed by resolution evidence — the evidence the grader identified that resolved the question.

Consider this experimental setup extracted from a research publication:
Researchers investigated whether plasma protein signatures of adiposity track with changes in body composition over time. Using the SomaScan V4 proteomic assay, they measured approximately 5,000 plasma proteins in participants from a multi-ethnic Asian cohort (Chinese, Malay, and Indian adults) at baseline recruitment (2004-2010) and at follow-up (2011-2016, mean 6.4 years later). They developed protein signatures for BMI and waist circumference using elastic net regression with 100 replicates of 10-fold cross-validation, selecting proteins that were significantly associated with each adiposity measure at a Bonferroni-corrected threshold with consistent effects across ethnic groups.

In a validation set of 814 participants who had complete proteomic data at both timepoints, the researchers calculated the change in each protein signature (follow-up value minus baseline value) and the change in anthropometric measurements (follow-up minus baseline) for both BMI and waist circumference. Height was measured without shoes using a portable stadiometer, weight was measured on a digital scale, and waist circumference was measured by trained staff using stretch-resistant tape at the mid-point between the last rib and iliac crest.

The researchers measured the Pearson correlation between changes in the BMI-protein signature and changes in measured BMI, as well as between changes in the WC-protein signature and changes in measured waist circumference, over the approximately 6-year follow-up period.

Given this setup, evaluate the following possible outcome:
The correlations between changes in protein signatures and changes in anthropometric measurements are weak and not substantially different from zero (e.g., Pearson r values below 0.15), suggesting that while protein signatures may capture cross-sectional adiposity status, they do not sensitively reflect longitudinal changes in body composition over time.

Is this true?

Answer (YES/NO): NO